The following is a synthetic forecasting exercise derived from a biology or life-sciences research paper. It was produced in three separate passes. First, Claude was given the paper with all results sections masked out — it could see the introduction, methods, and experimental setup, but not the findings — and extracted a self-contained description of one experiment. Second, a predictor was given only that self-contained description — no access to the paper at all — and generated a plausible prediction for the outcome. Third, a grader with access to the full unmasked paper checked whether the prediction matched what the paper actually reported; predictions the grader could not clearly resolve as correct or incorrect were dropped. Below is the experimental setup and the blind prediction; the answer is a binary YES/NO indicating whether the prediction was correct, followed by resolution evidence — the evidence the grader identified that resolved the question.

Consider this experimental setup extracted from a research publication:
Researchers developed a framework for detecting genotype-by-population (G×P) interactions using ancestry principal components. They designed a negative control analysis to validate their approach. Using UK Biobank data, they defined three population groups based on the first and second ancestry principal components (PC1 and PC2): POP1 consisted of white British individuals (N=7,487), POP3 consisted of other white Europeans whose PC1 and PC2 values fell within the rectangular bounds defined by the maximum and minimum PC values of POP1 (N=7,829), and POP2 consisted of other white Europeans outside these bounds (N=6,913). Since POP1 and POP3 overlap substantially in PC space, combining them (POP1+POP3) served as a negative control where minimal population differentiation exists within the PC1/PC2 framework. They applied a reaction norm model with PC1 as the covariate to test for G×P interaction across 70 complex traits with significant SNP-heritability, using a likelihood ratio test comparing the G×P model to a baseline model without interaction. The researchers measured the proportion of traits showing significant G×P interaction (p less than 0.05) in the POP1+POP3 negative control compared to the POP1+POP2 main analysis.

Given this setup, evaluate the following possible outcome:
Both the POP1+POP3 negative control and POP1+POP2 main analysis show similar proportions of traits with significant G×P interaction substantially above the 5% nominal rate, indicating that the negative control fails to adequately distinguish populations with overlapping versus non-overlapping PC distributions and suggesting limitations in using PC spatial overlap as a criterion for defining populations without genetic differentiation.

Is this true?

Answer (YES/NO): NO